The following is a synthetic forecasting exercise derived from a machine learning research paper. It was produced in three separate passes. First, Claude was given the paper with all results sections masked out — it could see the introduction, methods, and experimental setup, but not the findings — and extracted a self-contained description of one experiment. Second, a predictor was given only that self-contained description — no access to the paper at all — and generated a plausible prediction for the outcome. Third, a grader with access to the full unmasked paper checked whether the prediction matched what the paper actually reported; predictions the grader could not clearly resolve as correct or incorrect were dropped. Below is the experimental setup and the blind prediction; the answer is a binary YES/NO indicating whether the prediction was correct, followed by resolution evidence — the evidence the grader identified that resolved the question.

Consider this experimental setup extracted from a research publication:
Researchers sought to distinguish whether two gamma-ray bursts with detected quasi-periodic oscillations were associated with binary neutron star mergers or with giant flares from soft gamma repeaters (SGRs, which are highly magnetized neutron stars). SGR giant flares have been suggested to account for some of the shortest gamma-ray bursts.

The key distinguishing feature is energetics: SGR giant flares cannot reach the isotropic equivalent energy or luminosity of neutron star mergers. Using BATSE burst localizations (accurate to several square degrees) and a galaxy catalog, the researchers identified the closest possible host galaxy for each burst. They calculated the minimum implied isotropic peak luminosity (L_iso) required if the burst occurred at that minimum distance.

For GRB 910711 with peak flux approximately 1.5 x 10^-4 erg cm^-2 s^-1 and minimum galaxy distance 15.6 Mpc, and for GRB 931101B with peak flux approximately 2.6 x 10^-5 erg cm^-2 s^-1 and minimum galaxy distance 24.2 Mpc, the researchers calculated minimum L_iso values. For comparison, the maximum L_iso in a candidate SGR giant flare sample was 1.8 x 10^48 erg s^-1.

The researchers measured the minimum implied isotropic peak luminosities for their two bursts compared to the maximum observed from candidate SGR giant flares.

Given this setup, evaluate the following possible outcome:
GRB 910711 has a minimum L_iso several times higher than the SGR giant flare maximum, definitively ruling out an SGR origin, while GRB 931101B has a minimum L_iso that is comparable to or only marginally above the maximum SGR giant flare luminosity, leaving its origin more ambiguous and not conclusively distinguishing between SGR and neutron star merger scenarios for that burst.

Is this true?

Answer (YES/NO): NO